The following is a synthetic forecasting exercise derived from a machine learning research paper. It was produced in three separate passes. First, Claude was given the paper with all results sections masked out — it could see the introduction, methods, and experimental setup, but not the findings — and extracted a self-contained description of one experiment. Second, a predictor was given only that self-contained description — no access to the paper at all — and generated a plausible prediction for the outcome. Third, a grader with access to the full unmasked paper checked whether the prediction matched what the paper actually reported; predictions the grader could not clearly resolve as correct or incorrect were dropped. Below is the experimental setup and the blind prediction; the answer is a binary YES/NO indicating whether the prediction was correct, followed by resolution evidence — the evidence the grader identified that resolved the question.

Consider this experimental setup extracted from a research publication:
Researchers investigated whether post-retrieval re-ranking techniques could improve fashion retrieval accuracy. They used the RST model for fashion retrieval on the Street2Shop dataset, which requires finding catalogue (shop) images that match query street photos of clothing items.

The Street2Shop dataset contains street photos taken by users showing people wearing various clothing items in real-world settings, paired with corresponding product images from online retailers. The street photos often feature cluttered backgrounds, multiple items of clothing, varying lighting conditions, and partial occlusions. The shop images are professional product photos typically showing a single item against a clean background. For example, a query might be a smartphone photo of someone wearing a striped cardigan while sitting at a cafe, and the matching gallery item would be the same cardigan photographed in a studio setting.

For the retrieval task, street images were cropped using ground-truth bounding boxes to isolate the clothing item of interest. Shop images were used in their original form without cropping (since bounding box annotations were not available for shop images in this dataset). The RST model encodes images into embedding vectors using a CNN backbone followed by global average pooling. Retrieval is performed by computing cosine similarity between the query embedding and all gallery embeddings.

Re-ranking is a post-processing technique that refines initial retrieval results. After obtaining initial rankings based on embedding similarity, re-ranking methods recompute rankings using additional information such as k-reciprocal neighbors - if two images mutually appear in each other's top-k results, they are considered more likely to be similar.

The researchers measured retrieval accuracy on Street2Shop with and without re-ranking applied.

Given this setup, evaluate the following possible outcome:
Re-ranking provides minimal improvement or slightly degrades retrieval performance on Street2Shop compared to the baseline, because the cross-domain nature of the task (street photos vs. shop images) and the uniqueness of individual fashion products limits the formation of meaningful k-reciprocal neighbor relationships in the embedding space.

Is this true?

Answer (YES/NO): NO